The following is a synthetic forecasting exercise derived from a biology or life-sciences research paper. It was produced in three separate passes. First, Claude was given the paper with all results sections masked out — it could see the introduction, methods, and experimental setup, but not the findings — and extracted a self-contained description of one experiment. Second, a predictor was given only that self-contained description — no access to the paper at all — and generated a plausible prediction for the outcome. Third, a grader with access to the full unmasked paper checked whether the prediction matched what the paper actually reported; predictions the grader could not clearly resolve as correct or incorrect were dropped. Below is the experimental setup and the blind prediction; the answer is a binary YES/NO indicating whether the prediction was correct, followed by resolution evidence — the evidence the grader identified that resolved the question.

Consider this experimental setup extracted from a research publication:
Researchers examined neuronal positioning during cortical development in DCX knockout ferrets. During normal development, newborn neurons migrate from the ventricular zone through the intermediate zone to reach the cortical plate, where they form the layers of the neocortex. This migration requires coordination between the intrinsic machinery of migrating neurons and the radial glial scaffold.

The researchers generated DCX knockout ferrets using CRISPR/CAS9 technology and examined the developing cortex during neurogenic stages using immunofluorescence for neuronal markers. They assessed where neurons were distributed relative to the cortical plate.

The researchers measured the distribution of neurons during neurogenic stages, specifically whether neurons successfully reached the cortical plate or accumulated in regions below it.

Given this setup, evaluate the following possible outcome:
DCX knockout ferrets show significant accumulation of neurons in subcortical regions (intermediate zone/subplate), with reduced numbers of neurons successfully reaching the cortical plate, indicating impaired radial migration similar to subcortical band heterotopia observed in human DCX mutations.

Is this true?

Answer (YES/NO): YES